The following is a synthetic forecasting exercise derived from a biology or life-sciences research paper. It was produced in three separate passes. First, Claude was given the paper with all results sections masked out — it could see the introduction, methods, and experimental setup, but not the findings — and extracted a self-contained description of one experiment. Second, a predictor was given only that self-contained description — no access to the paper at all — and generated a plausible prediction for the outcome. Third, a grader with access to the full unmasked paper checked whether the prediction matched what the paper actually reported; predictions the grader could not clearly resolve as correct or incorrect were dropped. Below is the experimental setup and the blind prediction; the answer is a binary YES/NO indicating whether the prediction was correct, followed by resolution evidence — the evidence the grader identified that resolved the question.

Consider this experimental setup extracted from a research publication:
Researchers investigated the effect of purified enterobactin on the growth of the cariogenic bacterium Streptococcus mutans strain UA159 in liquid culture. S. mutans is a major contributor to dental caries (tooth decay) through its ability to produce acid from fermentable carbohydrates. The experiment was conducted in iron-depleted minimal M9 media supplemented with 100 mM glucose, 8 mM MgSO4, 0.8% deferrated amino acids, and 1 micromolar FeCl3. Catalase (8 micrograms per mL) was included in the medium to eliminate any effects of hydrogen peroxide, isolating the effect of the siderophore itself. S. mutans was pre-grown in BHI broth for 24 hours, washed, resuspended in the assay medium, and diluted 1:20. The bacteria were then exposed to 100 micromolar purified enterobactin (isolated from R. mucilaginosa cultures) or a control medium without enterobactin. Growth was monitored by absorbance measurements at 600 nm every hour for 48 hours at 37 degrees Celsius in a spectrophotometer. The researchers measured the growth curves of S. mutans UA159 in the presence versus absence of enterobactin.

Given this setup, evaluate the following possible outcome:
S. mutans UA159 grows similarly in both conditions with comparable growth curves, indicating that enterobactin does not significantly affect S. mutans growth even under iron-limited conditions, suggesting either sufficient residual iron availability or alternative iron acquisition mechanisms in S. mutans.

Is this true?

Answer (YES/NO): NO